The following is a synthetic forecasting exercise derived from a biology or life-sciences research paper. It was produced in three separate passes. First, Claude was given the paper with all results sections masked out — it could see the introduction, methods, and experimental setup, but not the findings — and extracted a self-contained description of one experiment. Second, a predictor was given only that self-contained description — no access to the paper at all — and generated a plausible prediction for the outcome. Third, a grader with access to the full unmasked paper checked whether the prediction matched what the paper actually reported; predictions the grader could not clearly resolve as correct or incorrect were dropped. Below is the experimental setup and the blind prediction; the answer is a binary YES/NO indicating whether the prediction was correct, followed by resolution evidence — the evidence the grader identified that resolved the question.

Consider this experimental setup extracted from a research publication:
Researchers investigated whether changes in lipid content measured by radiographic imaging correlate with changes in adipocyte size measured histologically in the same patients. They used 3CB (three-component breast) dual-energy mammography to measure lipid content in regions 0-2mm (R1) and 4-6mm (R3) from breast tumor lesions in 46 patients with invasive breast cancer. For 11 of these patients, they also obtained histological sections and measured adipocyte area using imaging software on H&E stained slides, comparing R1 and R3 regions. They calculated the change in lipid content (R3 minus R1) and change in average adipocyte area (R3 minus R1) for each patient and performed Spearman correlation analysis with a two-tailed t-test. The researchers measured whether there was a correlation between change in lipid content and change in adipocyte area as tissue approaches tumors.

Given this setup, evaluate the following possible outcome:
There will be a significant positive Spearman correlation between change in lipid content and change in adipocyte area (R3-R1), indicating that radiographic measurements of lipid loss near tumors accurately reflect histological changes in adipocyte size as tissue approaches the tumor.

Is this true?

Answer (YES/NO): NO